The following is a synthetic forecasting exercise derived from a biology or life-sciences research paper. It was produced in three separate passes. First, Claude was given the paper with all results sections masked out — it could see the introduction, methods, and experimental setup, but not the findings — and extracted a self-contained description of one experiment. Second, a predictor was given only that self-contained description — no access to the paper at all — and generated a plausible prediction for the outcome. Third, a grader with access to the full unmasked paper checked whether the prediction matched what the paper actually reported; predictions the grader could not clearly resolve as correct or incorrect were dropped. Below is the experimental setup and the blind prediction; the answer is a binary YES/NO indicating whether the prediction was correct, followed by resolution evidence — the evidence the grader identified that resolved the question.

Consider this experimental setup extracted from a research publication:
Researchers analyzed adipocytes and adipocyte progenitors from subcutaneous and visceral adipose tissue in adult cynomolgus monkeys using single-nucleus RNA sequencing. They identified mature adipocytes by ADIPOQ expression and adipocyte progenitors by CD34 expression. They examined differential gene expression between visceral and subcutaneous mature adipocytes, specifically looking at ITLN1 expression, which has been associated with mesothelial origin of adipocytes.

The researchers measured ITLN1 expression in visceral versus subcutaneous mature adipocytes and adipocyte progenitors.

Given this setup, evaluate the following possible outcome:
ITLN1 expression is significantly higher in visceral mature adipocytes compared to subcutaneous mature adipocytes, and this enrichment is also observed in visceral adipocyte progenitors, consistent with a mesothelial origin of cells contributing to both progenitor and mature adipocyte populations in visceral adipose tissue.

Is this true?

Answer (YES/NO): YES